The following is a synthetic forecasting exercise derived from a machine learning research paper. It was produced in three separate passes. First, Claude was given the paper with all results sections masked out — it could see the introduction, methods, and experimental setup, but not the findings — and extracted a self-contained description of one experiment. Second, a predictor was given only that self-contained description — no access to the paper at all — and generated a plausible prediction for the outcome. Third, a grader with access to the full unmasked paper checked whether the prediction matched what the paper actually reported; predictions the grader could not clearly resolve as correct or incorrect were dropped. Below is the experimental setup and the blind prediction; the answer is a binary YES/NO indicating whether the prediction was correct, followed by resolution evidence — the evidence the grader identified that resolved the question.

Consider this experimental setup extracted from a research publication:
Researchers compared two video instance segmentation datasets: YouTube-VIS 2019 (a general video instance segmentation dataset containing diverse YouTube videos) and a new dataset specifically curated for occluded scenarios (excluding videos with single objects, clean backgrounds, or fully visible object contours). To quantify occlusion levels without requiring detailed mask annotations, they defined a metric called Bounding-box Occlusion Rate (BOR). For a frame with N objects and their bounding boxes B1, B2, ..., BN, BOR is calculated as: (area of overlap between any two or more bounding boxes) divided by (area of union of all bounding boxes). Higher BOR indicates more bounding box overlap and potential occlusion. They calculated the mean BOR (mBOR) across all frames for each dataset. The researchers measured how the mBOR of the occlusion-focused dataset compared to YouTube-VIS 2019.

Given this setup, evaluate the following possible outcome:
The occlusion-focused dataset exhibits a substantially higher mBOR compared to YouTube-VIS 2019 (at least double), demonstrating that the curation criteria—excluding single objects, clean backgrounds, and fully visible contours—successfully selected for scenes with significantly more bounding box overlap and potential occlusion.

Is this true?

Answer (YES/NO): YES